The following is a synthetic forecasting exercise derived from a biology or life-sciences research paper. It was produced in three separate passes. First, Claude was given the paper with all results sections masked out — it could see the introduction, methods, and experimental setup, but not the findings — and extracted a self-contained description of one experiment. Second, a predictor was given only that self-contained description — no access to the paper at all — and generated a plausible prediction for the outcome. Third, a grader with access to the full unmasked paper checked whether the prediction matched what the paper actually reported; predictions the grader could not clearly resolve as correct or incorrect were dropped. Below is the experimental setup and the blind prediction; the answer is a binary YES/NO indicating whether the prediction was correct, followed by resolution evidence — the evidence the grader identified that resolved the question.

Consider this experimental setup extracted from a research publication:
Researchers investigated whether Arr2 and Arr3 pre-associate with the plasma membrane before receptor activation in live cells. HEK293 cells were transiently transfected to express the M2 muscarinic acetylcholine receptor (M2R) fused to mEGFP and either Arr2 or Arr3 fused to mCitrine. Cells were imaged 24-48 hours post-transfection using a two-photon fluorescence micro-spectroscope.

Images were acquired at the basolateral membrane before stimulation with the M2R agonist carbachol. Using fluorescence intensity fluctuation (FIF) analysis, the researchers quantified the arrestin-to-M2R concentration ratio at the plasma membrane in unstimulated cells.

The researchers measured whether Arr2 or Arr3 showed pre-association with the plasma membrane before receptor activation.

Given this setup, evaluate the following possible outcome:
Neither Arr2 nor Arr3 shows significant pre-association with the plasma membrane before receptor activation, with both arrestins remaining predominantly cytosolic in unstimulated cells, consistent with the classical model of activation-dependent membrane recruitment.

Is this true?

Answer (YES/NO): YES